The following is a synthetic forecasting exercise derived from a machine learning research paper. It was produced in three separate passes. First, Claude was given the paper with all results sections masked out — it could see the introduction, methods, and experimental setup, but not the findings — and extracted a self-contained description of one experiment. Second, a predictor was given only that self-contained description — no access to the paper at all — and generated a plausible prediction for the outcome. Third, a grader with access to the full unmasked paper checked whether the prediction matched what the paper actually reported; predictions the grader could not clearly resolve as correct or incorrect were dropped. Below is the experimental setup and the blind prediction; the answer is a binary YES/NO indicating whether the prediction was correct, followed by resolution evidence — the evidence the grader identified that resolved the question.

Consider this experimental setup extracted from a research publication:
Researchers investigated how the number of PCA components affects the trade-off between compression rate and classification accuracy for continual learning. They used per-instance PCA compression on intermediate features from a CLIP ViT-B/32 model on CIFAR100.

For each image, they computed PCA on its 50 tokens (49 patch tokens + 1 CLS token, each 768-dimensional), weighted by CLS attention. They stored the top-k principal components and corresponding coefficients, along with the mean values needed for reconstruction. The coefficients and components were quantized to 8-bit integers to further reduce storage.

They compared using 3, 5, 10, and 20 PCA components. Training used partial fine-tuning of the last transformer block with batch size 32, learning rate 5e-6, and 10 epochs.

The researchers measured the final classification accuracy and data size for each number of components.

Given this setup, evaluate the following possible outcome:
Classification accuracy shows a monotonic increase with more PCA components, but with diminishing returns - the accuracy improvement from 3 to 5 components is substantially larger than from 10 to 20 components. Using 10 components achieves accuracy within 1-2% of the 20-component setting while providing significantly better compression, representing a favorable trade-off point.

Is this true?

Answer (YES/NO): NO